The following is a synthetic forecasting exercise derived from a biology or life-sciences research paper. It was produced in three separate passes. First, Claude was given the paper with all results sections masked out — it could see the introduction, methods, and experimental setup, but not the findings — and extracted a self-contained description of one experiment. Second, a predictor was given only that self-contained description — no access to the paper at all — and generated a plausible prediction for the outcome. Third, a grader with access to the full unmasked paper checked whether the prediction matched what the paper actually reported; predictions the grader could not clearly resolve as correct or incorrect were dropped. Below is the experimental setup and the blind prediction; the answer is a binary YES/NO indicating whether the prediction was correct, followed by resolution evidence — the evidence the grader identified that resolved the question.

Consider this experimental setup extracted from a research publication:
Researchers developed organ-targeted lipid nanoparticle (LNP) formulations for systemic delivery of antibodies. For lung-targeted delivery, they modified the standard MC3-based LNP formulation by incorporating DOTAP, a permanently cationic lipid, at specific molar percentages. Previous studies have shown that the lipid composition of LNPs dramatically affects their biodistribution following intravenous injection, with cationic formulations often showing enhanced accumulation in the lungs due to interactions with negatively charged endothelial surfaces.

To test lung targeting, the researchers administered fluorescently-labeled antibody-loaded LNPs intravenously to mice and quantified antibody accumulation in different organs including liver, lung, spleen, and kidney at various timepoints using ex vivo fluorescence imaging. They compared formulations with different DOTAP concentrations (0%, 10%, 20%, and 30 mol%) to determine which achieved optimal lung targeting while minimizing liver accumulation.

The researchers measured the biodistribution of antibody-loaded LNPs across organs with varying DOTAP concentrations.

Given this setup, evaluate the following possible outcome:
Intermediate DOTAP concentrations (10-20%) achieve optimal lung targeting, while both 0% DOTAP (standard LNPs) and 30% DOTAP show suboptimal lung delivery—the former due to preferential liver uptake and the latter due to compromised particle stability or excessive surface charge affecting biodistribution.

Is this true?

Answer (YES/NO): NO